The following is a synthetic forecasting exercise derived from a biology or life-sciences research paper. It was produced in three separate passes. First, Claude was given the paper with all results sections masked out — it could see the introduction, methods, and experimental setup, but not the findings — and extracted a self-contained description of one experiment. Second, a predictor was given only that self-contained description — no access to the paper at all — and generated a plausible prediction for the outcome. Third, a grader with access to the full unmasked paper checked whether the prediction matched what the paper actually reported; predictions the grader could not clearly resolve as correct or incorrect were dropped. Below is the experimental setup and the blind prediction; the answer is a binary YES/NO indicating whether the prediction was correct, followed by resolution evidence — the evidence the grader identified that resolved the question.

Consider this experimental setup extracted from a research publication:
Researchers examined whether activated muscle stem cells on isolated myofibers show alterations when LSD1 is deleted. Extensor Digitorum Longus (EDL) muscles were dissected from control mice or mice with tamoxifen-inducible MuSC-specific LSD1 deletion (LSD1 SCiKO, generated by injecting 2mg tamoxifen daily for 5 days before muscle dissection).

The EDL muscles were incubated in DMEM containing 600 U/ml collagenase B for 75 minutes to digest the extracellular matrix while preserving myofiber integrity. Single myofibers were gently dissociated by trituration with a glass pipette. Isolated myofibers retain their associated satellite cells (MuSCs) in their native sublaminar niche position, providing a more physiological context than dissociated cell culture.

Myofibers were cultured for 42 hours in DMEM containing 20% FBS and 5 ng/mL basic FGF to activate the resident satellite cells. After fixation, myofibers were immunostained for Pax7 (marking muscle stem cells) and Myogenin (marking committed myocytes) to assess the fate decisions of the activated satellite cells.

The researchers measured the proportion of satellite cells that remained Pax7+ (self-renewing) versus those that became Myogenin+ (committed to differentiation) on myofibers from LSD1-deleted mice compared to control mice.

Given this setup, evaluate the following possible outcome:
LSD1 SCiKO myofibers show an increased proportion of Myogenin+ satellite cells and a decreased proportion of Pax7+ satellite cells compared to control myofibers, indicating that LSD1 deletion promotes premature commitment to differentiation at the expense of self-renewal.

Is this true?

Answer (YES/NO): NO